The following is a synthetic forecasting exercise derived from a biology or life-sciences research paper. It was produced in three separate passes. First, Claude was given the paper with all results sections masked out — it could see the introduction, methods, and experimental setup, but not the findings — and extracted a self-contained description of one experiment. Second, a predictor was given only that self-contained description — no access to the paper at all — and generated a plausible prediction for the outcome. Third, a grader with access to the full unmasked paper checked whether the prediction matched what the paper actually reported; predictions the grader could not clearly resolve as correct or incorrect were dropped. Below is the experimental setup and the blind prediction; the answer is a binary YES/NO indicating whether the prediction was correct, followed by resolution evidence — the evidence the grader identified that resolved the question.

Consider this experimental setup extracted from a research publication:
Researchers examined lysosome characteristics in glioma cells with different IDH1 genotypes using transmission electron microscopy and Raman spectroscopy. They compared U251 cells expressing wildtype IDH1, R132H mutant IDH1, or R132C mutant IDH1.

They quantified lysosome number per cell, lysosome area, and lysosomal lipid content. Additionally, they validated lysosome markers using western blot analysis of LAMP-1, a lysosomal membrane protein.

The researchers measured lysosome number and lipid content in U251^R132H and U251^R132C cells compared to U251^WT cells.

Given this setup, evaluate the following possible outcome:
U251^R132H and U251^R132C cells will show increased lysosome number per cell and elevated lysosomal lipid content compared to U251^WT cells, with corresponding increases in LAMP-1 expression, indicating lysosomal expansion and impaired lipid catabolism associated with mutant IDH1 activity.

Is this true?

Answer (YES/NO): YES